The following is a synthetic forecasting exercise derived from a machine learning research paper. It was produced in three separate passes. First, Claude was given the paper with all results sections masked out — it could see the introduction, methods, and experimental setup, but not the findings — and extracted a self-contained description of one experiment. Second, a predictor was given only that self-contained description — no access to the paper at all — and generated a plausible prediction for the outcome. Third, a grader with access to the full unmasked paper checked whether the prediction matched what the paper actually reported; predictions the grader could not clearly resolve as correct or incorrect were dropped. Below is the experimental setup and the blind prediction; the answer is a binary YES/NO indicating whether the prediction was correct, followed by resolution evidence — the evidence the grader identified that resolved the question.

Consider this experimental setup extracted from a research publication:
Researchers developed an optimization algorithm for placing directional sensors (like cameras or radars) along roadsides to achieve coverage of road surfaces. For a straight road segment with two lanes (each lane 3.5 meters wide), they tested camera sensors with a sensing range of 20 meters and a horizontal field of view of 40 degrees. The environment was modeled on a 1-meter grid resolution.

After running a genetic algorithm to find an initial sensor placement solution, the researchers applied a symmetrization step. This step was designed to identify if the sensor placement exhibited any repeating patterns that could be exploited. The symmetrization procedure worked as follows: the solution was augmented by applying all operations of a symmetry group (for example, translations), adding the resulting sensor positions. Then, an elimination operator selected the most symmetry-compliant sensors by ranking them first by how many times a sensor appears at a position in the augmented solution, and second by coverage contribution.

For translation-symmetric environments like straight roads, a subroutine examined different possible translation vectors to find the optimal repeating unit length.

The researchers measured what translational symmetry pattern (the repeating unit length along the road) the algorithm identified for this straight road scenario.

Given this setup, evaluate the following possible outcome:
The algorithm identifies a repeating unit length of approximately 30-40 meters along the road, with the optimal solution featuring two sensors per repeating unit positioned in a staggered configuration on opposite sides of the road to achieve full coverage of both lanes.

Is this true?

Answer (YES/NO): NO